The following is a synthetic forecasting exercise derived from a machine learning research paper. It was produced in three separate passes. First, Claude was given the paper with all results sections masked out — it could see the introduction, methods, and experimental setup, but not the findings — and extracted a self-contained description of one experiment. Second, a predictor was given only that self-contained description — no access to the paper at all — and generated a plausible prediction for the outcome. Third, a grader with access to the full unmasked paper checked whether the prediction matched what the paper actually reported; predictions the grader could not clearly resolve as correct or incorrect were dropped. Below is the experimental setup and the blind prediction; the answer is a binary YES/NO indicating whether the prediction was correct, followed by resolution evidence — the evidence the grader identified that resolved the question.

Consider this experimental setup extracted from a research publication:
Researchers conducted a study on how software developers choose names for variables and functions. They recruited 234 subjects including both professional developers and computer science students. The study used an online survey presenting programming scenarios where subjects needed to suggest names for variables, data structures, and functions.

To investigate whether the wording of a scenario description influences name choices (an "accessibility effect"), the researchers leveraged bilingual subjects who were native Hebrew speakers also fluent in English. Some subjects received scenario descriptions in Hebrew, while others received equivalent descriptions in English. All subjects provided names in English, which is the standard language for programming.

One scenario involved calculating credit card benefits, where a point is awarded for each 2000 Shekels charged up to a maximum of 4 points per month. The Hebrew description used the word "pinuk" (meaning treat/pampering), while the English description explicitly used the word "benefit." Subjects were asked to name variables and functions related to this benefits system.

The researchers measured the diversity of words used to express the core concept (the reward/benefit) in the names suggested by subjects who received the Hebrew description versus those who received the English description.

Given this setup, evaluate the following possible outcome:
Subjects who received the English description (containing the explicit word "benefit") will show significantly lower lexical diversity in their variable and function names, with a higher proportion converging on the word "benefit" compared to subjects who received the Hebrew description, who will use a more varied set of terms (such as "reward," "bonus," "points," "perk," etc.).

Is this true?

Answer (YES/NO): YES